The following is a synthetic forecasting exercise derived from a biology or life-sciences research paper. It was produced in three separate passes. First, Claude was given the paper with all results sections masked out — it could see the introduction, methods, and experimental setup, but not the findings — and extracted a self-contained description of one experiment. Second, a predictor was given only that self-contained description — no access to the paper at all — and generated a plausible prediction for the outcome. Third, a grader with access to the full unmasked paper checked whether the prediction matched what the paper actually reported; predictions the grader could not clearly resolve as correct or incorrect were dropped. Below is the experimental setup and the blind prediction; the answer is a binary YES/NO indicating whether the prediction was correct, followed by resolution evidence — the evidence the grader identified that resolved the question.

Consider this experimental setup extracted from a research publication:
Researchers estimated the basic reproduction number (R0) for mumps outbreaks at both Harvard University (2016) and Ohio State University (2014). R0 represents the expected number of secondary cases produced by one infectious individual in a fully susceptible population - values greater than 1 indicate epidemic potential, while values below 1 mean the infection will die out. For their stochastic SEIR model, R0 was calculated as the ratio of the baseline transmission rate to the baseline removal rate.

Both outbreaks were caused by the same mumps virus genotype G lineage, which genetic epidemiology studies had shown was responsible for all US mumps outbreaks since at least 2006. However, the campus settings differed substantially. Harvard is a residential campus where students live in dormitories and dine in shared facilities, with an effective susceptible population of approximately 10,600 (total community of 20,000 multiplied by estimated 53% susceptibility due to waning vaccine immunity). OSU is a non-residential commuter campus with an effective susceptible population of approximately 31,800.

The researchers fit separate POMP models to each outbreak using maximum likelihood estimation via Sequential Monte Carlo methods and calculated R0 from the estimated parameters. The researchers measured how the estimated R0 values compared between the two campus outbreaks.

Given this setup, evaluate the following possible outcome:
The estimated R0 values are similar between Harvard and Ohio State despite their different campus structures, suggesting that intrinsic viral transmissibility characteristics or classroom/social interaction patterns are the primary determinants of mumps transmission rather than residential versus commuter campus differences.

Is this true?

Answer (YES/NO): NO